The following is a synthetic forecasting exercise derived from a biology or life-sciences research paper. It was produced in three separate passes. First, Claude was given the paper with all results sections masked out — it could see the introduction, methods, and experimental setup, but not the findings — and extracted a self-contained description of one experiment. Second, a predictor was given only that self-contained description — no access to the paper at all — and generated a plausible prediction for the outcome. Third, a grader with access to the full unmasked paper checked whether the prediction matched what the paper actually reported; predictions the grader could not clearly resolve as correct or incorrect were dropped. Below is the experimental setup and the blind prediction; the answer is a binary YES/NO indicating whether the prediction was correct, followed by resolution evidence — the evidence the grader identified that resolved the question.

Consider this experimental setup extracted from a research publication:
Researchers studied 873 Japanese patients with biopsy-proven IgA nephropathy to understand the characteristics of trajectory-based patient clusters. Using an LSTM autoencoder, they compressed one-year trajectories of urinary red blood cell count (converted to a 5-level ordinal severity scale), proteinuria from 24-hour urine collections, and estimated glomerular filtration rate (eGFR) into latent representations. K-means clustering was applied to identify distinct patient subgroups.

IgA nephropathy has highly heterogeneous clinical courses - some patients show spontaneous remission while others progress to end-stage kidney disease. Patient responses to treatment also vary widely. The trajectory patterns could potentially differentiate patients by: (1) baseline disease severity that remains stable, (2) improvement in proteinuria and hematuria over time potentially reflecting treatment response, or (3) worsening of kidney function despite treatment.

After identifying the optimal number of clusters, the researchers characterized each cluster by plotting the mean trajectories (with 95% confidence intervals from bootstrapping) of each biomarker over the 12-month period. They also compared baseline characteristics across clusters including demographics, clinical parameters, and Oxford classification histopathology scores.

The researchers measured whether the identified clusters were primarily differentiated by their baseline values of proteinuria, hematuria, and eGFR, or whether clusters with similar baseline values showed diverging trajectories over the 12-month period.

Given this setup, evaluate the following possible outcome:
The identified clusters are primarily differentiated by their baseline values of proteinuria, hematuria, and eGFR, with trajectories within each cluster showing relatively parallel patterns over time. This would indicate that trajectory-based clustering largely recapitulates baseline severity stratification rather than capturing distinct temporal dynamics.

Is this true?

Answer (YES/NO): NO